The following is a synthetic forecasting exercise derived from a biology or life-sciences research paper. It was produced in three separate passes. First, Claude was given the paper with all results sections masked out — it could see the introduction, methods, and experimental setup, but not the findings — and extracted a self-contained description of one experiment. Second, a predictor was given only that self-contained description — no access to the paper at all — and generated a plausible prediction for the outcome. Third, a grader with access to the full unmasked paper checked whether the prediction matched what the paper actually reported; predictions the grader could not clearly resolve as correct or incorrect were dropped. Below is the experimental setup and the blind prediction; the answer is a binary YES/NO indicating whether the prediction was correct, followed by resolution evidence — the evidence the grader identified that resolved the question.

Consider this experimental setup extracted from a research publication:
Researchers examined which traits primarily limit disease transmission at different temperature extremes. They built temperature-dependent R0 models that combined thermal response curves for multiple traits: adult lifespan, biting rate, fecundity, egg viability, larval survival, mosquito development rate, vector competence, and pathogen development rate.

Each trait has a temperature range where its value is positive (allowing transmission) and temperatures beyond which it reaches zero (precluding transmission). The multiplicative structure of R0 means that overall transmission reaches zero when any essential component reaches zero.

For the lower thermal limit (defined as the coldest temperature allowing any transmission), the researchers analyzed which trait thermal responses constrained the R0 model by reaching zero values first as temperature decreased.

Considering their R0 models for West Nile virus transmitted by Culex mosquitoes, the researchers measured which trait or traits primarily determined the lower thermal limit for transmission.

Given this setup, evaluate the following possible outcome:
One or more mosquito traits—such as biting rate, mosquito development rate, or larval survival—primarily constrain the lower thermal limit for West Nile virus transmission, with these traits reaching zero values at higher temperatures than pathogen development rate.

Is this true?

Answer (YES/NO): NO